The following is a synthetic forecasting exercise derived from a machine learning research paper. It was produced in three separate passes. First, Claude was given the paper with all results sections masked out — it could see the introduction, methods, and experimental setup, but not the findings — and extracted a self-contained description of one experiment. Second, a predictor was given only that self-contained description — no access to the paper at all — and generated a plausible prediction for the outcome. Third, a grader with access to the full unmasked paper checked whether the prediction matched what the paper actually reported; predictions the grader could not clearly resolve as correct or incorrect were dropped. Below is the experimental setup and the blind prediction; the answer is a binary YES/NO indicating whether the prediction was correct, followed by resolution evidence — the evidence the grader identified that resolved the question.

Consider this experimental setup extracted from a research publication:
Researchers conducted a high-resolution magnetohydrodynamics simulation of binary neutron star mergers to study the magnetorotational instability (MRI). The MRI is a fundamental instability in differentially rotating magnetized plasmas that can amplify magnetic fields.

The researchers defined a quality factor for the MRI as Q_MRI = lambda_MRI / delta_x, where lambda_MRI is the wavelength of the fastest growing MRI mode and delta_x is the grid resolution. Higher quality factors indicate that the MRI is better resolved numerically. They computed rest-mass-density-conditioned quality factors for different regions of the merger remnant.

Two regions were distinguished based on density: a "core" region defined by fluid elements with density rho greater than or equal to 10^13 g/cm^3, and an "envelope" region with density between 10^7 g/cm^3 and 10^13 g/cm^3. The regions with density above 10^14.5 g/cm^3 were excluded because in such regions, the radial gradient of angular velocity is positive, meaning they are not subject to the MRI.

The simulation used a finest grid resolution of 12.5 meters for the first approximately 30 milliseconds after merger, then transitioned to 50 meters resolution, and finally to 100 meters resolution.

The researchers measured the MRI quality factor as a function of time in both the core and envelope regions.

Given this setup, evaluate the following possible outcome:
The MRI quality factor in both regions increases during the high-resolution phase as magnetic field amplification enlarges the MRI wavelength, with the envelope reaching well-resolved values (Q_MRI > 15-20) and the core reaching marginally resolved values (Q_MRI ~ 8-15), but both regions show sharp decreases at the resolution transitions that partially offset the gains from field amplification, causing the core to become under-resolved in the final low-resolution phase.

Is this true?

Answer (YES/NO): NO